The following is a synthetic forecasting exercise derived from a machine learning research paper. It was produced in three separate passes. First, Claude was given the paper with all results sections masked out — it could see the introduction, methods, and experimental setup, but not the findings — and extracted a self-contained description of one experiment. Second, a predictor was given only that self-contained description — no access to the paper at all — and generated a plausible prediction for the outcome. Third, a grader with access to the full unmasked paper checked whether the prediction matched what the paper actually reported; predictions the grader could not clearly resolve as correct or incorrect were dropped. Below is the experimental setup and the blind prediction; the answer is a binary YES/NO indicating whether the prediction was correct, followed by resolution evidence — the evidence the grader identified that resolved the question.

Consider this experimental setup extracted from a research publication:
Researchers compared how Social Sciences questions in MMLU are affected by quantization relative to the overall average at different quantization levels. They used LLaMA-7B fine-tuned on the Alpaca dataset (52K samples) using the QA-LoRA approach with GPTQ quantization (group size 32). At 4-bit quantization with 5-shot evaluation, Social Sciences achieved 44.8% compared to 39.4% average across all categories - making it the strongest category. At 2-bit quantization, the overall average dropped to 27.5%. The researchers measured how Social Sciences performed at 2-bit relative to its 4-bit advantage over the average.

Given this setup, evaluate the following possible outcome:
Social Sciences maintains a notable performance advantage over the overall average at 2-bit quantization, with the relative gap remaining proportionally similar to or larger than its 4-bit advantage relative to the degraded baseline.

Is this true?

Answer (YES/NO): NO